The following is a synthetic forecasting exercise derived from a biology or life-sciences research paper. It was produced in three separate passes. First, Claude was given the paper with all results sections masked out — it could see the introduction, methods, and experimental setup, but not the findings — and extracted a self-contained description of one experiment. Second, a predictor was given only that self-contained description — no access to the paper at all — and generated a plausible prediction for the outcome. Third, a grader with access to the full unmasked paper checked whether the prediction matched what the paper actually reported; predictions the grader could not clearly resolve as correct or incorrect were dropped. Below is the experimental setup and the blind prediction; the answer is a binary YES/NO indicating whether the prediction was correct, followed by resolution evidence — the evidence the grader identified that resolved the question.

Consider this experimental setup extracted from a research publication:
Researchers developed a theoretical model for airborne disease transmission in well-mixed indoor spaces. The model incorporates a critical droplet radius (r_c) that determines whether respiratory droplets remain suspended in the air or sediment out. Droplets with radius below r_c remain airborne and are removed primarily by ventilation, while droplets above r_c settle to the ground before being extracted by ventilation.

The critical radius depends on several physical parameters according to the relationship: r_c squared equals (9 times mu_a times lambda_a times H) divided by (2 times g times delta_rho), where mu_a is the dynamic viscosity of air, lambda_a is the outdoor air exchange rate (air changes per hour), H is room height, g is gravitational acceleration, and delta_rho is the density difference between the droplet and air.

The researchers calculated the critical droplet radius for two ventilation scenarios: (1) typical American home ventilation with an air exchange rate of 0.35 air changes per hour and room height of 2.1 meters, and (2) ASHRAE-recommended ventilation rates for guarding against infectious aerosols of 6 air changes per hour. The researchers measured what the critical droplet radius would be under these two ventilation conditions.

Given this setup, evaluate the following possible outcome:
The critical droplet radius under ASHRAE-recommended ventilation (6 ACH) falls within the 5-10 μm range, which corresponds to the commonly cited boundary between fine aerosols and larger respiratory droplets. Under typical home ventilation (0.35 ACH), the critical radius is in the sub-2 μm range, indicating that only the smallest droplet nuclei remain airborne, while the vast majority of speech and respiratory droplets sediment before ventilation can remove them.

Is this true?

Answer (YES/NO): YES